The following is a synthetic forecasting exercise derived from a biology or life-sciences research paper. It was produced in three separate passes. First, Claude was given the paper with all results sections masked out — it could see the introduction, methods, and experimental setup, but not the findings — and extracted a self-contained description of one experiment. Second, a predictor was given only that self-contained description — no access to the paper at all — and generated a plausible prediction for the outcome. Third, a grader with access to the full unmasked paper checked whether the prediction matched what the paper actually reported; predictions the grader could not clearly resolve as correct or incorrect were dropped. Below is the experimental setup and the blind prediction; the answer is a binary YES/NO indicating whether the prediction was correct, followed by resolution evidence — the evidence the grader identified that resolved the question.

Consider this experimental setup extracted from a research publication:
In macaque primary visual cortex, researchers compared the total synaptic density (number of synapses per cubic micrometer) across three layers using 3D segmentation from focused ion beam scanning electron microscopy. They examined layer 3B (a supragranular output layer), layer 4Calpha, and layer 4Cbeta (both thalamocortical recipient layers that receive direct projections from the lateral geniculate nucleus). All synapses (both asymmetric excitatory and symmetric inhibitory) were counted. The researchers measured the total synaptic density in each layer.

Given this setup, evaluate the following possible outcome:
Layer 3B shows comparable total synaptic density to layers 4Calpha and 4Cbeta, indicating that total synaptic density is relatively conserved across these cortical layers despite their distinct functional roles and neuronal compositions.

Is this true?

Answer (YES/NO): NO